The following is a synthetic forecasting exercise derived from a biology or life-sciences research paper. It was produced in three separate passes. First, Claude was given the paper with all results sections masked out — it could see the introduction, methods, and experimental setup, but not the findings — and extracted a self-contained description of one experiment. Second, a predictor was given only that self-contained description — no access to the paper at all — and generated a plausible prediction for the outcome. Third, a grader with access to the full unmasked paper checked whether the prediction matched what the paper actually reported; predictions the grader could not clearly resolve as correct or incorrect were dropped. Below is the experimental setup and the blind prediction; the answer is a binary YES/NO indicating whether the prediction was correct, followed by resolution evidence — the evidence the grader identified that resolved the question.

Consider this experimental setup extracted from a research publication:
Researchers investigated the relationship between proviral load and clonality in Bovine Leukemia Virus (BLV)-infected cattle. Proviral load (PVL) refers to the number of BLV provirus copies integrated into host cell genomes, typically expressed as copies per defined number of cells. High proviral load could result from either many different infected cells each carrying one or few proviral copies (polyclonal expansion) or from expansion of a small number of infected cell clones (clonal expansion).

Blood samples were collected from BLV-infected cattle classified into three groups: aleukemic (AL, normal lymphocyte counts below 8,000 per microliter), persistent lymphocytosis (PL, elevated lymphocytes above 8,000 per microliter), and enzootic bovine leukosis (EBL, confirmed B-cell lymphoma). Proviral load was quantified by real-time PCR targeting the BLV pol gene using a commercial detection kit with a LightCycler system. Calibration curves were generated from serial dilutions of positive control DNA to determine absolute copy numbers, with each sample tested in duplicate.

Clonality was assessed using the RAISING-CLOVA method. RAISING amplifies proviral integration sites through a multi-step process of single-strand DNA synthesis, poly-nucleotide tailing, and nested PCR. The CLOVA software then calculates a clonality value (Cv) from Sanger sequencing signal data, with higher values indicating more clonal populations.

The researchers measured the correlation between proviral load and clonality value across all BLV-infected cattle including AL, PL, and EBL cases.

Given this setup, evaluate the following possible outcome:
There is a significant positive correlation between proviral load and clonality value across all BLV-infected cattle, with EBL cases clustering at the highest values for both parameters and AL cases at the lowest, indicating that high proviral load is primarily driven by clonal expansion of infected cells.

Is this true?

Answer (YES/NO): NO